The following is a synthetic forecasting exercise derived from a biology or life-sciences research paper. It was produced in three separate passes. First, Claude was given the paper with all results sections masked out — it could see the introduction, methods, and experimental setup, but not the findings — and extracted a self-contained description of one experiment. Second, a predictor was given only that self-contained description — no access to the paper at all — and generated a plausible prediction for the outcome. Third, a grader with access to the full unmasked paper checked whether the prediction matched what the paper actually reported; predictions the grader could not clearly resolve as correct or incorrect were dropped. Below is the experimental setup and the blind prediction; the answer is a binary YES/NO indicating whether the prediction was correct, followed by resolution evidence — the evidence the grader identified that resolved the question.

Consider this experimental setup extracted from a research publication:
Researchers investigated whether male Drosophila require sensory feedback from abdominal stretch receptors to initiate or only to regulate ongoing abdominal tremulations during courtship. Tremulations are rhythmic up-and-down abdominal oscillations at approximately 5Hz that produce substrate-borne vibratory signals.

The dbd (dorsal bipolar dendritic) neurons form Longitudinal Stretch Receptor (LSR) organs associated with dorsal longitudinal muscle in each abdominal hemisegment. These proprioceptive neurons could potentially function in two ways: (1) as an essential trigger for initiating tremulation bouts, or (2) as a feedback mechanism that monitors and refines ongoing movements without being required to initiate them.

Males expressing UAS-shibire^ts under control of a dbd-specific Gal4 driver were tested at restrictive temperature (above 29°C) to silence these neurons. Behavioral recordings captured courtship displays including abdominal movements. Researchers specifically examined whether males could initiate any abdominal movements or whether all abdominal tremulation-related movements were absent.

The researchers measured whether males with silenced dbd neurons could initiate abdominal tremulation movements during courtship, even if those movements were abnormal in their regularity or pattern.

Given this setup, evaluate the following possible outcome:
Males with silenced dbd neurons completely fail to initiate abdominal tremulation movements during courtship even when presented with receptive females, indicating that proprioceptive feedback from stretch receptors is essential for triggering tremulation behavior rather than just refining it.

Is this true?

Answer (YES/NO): NO